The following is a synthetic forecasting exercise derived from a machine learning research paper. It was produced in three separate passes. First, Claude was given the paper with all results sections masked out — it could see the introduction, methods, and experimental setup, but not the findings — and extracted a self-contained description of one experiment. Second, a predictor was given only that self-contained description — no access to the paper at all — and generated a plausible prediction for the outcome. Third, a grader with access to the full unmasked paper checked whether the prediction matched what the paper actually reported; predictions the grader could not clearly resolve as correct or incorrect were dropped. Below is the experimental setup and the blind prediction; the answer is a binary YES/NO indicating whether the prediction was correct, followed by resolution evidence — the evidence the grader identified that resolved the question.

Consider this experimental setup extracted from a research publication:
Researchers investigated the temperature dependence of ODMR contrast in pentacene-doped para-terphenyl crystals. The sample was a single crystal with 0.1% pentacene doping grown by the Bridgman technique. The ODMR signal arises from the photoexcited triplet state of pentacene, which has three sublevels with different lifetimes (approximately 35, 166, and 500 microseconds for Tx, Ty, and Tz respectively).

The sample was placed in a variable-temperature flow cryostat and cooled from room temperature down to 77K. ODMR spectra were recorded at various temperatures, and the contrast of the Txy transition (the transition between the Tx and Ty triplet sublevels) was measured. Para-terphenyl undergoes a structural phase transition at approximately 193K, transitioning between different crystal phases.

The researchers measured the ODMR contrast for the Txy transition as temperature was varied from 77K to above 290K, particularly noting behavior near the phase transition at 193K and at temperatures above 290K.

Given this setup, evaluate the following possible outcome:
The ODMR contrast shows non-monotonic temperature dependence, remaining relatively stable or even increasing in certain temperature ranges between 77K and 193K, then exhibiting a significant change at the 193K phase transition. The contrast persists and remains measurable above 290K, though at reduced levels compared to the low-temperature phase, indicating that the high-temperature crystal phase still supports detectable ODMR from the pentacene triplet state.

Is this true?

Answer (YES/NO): NO